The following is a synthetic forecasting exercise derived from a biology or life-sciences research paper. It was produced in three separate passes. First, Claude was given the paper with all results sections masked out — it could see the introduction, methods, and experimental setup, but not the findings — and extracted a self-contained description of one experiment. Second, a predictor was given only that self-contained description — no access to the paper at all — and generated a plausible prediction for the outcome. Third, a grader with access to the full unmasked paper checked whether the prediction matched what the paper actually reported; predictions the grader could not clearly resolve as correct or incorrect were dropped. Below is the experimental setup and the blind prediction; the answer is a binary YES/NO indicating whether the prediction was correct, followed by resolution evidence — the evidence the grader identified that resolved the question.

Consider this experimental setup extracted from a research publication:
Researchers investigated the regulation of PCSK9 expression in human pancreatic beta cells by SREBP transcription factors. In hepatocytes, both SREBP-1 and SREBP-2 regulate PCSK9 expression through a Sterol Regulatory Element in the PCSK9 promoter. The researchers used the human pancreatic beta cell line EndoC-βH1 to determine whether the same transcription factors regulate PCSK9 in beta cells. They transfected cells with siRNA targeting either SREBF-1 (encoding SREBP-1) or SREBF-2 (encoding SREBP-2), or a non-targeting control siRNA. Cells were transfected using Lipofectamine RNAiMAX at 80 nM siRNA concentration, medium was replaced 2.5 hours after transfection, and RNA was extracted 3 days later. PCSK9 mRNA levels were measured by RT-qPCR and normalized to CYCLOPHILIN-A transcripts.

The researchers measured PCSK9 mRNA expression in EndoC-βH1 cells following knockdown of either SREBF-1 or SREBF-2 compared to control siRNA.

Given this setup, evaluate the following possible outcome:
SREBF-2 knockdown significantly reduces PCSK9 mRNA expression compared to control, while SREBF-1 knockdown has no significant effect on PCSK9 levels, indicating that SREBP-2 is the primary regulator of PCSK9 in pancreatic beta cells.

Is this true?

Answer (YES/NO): NO